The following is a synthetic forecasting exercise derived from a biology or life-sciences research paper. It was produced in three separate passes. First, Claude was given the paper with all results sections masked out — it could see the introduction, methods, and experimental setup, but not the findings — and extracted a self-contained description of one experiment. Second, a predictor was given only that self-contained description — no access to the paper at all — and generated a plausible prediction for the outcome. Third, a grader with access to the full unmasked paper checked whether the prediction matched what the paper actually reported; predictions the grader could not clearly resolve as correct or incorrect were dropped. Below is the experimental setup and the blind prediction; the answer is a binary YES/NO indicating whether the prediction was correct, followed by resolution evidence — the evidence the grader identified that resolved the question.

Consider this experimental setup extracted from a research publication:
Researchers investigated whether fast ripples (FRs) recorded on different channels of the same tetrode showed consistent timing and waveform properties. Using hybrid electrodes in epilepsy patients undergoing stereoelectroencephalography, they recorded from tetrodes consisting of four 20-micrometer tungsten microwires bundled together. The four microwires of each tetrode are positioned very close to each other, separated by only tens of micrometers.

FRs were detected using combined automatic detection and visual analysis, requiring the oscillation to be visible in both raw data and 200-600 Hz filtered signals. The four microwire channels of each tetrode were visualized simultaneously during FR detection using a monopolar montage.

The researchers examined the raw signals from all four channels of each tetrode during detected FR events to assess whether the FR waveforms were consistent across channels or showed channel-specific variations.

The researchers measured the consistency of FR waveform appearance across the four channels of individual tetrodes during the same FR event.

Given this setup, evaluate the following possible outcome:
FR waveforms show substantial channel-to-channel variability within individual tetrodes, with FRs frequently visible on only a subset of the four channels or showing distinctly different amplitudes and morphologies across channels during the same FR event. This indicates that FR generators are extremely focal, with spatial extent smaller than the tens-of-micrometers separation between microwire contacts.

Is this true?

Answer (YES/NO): NO